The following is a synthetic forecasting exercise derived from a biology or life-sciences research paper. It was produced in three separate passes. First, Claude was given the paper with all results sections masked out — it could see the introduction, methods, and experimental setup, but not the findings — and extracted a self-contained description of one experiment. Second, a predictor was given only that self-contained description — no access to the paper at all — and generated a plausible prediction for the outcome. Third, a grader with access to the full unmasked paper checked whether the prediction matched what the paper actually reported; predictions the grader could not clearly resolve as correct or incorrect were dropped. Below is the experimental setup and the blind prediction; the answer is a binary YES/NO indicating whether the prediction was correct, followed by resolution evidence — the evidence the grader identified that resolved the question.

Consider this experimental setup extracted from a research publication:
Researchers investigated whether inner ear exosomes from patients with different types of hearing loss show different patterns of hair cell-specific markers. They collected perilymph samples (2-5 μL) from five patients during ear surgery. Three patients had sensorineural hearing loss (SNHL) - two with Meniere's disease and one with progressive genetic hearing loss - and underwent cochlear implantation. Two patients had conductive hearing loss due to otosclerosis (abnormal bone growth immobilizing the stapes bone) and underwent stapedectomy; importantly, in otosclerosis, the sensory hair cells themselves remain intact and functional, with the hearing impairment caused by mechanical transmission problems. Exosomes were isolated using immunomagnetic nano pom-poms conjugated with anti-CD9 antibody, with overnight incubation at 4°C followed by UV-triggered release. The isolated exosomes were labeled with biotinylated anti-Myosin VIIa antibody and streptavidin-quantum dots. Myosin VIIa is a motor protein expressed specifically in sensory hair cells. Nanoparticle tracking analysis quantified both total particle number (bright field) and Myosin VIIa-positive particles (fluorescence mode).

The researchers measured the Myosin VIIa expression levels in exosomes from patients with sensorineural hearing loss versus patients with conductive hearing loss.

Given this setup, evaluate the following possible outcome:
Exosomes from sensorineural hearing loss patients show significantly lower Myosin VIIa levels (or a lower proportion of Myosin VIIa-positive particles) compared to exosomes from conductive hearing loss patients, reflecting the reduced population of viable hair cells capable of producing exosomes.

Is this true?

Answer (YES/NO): NO